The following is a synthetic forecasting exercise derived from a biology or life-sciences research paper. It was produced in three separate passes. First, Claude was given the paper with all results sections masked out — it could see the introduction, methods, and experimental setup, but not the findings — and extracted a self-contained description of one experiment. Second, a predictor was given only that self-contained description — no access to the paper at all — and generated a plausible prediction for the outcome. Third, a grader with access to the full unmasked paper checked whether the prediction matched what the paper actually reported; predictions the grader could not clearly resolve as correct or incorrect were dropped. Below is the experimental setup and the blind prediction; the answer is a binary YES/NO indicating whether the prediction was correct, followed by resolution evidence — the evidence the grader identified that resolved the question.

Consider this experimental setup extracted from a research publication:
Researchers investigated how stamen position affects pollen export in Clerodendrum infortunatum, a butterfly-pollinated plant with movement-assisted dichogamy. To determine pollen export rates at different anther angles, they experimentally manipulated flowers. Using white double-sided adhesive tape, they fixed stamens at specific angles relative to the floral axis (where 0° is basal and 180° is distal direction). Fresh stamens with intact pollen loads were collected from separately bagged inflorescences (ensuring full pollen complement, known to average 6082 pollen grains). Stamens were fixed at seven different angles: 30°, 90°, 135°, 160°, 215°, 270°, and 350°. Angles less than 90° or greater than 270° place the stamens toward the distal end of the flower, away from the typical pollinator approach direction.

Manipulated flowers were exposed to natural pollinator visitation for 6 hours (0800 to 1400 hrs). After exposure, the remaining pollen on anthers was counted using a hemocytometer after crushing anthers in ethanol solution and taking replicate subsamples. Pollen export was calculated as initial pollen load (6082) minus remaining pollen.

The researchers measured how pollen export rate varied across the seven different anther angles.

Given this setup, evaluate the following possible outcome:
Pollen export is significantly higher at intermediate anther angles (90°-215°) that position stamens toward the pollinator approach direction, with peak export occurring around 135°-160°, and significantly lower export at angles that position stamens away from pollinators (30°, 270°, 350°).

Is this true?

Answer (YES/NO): NO